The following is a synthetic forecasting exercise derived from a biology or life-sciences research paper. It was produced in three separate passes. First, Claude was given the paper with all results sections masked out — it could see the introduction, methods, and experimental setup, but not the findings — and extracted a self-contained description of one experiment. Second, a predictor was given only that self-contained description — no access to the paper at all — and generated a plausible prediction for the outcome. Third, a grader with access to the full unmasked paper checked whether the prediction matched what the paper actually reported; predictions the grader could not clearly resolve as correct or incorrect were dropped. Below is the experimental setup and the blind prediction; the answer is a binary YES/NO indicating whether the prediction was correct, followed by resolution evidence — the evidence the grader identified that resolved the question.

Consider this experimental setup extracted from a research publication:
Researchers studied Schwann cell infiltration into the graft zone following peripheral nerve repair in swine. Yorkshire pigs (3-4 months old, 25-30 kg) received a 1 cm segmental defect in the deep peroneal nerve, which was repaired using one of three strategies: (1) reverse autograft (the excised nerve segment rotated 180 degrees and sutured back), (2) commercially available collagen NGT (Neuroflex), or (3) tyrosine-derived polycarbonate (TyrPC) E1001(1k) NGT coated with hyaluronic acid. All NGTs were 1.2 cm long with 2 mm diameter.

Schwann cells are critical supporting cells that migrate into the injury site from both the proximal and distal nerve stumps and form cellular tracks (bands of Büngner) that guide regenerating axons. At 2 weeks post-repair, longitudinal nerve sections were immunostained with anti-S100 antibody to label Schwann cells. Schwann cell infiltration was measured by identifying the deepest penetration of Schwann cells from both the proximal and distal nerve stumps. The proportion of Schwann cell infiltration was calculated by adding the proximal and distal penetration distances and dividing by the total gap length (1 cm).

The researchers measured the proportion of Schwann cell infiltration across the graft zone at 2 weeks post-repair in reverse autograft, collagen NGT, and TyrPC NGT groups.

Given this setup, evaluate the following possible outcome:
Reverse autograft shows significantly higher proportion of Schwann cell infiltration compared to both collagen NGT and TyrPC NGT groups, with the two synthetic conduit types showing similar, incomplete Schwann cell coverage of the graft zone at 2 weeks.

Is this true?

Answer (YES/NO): NO